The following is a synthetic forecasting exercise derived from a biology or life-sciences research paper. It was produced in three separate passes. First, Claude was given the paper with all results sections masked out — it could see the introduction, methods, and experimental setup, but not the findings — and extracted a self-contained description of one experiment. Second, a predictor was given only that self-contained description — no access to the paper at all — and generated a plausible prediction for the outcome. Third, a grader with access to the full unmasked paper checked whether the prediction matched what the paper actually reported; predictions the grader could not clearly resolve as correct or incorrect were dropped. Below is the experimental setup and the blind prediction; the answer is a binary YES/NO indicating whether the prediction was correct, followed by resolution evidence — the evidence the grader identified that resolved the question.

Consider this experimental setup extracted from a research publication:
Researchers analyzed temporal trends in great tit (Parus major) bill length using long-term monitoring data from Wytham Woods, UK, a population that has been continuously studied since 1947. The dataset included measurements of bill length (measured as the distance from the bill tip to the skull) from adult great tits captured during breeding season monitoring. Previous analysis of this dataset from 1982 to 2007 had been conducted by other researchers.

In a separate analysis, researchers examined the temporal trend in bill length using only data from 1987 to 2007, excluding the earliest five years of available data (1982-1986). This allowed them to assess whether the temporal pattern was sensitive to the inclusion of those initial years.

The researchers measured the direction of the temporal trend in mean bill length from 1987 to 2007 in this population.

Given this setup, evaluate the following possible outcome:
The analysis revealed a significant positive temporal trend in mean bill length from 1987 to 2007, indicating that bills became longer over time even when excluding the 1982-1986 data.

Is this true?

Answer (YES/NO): NO